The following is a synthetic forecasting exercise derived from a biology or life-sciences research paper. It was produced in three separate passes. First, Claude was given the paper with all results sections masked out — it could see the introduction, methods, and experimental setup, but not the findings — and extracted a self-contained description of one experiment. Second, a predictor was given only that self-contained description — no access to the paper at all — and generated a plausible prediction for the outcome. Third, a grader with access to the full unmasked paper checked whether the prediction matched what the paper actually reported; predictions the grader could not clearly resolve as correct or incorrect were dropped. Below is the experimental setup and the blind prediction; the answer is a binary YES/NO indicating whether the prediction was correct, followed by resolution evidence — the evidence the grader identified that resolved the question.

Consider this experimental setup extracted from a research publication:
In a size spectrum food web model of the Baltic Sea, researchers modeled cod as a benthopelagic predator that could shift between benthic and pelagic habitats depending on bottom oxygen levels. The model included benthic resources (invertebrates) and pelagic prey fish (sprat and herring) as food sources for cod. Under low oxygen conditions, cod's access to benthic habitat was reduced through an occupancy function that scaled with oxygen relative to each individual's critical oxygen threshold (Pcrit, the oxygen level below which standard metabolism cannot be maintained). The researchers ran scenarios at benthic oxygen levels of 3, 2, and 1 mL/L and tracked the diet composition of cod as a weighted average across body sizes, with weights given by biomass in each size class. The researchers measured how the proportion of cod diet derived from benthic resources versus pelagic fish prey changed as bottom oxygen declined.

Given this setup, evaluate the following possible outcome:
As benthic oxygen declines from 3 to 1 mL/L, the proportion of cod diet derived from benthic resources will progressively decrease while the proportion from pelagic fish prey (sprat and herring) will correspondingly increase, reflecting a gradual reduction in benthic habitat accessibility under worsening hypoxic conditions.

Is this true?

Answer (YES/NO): YES